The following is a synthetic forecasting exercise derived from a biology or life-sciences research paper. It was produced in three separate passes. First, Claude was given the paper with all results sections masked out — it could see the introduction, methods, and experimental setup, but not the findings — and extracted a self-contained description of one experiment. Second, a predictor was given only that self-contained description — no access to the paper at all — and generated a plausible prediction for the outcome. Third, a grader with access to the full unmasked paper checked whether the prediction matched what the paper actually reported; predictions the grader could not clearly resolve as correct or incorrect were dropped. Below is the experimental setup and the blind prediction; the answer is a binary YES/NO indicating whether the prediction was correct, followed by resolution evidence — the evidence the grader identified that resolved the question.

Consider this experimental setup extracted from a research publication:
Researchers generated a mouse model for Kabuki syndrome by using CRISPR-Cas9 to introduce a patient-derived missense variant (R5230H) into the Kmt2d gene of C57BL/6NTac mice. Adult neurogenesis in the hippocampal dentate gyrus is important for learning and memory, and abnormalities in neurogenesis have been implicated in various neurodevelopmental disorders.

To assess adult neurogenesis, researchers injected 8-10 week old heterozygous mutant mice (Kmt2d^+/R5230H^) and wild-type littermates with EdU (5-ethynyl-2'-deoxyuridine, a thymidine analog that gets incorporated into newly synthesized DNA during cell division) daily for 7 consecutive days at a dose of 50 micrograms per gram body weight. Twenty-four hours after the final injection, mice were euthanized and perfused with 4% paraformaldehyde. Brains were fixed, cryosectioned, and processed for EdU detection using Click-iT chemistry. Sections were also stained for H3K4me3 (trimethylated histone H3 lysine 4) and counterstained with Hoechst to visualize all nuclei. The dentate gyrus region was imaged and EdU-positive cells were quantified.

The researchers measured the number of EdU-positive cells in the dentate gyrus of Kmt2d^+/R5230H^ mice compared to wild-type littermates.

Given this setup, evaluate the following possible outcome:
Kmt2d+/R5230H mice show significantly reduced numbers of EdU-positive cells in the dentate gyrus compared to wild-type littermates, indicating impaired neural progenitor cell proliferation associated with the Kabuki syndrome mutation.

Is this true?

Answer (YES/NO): NO